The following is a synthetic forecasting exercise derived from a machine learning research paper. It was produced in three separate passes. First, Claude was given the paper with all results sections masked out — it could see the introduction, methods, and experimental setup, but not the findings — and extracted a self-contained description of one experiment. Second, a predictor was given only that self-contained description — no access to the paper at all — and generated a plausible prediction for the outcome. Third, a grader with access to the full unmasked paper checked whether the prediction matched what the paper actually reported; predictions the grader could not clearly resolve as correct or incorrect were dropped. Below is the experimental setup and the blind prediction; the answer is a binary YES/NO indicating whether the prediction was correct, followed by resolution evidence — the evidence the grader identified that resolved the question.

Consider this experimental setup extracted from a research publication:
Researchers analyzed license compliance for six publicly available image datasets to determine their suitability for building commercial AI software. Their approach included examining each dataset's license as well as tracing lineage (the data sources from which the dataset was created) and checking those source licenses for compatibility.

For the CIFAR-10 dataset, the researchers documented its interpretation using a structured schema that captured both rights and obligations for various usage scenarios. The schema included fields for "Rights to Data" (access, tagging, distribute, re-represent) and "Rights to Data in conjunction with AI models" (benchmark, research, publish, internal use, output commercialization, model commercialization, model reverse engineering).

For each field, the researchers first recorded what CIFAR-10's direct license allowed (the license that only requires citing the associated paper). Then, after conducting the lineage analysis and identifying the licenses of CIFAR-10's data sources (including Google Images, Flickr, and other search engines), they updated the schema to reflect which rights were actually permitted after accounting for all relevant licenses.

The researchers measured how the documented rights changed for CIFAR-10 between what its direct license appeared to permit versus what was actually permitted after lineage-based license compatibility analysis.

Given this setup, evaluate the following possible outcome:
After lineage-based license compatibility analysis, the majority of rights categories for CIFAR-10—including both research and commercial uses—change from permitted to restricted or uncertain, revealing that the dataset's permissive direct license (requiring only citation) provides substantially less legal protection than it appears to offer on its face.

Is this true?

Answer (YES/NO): NO